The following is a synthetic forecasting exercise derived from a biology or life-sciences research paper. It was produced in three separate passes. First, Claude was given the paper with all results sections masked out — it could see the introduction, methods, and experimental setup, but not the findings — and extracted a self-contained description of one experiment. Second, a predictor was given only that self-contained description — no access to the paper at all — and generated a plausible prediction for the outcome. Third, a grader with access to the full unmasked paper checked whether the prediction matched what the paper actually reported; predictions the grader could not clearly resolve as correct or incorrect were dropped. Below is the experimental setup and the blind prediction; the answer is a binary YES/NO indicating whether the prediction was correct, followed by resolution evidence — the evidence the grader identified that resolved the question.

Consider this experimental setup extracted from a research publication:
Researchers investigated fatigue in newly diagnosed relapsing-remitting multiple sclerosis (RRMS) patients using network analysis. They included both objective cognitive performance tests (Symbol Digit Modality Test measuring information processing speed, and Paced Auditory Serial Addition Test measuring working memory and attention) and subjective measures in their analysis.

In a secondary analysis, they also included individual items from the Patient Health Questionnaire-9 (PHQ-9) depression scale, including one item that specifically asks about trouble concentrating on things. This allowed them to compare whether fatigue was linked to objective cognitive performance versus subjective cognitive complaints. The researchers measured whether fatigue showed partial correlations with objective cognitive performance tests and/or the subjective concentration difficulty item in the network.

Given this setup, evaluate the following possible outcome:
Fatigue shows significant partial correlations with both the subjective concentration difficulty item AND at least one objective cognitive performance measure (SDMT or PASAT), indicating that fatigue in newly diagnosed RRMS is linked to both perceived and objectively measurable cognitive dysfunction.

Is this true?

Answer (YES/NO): NO